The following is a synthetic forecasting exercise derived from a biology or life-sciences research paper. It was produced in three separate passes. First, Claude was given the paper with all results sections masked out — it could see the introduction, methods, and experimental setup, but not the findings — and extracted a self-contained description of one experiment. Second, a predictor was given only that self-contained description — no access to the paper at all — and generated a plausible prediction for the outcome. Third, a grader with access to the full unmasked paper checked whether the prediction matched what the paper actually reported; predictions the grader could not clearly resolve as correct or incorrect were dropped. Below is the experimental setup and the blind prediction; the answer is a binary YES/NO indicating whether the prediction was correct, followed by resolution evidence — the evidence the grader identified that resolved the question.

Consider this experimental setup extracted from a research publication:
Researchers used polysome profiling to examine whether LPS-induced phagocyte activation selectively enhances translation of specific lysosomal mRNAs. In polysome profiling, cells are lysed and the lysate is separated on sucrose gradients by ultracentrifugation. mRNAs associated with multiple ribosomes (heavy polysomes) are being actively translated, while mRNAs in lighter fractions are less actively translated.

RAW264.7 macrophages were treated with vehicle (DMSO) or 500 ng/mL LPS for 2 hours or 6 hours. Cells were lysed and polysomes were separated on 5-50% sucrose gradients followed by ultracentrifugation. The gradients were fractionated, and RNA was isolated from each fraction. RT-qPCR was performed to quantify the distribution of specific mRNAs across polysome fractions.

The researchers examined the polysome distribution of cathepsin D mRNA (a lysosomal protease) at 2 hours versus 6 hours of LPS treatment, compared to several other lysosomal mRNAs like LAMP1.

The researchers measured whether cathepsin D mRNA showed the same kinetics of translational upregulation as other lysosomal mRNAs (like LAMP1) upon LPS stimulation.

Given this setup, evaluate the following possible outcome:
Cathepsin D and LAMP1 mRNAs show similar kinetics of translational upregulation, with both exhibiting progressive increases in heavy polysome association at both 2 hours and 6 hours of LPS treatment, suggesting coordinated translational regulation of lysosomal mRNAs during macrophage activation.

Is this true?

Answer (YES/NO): NO